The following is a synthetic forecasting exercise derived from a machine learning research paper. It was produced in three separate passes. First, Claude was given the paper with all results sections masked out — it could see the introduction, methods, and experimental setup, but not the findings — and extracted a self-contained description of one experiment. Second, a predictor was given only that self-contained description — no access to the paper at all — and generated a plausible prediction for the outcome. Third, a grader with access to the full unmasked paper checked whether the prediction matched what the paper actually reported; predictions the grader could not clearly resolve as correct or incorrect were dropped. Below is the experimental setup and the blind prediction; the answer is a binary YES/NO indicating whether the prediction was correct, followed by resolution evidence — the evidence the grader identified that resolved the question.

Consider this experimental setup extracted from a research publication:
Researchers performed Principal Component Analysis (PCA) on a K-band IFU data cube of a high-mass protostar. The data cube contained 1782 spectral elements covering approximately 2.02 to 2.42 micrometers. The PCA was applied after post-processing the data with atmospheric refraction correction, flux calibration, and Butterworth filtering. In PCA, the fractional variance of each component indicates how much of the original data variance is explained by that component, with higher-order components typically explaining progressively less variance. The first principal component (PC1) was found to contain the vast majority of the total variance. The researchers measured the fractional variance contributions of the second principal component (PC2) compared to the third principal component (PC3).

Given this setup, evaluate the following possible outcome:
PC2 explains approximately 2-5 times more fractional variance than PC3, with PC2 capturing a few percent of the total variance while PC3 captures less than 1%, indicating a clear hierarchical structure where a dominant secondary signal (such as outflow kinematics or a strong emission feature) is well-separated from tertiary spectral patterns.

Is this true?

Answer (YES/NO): NO